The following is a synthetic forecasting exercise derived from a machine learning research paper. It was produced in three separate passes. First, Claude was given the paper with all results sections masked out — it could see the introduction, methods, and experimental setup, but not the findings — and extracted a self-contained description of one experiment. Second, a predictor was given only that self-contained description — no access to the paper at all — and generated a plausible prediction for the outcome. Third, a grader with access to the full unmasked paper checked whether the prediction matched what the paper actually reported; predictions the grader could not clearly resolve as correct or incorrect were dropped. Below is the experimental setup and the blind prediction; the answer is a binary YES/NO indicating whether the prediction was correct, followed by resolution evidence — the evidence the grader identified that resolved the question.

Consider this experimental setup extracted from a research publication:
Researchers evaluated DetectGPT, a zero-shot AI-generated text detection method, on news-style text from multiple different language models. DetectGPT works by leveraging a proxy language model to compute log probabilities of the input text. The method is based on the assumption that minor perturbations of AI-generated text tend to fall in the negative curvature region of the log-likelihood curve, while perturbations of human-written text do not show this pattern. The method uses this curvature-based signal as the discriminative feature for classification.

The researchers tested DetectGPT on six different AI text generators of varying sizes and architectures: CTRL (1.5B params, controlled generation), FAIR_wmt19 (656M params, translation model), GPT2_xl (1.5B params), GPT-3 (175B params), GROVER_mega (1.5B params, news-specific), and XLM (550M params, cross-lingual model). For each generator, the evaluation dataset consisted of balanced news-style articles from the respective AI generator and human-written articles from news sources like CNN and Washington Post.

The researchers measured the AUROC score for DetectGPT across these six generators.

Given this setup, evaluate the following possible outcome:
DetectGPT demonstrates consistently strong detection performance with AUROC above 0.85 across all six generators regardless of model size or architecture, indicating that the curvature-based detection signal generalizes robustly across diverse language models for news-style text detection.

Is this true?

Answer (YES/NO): NO